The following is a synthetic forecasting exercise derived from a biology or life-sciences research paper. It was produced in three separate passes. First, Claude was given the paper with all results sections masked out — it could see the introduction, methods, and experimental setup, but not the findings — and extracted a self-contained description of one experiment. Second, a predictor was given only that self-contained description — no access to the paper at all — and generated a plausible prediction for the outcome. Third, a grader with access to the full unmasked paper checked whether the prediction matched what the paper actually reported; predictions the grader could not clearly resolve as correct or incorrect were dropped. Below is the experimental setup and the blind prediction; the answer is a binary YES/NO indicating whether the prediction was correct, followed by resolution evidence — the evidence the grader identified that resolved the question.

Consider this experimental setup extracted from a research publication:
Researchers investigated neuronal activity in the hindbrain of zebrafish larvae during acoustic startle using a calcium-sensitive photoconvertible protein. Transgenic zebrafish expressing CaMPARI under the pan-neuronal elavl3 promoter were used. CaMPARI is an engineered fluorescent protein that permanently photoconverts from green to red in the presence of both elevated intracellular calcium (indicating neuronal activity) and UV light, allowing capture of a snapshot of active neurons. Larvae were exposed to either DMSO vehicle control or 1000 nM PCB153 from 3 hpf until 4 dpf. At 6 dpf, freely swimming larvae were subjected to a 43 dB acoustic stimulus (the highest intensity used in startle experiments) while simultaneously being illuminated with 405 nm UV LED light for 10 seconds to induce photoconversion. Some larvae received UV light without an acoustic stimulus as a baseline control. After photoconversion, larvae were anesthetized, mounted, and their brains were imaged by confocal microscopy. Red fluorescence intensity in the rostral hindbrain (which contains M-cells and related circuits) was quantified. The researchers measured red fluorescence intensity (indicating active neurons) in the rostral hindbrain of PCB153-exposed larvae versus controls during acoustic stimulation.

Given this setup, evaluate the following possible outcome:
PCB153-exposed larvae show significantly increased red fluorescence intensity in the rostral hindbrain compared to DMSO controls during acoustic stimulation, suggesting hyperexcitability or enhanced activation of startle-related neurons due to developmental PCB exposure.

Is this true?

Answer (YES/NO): NO